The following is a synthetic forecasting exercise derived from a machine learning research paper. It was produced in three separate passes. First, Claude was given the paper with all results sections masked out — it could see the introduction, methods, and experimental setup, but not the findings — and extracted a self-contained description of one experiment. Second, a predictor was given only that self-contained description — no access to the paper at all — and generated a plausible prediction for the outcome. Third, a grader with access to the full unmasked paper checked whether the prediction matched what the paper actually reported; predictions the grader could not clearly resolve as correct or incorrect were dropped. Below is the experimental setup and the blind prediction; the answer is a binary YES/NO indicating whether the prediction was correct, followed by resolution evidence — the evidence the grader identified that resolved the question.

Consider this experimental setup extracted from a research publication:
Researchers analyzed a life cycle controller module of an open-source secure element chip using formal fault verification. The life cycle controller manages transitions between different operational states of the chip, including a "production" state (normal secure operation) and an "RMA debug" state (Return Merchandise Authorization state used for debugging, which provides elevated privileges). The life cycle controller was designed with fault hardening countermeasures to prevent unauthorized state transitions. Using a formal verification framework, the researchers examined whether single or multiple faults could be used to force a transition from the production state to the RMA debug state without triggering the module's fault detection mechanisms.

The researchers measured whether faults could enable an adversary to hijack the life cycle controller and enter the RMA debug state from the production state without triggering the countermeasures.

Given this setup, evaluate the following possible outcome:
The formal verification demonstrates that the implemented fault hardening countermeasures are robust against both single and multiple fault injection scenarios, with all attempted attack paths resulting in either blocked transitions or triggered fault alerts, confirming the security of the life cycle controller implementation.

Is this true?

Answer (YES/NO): NO